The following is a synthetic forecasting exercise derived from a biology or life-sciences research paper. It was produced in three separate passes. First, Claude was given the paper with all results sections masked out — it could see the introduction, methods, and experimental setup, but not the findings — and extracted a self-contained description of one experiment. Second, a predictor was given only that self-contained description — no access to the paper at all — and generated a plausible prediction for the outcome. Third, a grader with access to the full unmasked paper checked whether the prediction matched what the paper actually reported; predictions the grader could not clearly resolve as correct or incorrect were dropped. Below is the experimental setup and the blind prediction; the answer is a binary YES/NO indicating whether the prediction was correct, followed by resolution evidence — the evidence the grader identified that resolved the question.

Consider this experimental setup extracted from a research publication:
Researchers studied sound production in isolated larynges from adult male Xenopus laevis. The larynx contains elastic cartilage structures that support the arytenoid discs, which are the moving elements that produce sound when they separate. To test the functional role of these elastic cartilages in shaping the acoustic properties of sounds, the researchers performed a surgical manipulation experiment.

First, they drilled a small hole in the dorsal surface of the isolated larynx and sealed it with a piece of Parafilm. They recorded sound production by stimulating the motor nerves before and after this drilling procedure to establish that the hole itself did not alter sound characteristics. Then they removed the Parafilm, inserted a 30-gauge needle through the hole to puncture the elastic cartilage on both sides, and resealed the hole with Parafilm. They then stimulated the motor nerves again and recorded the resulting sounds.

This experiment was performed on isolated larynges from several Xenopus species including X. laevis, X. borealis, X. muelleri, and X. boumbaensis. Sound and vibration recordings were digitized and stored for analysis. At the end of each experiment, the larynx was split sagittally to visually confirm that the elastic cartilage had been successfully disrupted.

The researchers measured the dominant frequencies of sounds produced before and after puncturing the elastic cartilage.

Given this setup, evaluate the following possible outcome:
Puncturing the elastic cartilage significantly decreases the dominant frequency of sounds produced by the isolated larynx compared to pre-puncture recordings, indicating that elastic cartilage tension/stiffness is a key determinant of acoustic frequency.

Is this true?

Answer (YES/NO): NO